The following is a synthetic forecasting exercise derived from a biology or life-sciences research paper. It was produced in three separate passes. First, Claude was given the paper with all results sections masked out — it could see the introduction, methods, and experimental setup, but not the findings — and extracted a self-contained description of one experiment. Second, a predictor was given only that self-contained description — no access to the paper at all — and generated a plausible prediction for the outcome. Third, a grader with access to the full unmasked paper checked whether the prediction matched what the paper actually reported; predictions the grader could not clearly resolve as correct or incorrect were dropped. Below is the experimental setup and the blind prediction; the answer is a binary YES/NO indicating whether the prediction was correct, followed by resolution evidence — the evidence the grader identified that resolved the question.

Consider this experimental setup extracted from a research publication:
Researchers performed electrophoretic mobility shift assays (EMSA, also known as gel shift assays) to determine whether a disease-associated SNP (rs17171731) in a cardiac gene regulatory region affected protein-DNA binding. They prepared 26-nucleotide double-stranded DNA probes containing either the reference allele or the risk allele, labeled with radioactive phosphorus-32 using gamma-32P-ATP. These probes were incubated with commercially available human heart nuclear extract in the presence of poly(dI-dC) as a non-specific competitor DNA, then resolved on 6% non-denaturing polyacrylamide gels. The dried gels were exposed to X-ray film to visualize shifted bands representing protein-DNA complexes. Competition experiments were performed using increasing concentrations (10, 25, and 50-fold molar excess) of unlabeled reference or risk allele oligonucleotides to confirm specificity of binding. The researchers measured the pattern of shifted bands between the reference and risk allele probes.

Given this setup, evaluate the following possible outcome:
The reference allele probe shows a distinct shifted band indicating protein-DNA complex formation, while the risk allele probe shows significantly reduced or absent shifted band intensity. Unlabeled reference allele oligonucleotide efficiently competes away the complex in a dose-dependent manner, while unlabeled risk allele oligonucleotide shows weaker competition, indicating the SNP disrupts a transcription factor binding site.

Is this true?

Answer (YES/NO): NO